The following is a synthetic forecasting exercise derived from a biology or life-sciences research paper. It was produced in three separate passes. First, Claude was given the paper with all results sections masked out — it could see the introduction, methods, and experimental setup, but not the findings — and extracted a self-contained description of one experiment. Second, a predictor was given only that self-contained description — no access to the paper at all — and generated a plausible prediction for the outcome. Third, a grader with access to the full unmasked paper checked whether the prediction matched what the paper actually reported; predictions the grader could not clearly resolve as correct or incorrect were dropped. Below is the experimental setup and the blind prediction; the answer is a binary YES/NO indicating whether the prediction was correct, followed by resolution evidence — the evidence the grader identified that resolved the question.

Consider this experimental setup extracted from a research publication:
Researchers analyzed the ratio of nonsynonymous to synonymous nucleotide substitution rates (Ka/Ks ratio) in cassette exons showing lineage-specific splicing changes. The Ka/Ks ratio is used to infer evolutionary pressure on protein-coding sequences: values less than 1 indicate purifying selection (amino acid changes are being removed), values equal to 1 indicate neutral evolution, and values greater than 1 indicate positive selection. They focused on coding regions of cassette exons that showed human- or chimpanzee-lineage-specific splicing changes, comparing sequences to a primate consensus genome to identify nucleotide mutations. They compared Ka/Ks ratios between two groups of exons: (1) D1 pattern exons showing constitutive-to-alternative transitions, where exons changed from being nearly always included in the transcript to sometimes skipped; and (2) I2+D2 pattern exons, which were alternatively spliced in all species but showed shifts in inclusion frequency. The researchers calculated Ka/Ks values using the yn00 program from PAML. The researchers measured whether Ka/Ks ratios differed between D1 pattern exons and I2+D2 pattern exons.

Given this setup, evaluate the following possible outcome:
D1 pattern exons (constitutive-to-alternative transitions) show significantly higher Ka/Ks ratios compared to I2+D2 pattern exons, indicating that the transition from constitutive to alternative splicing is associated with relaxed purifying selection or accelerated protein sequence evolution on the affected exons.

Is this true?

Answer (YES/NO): NO